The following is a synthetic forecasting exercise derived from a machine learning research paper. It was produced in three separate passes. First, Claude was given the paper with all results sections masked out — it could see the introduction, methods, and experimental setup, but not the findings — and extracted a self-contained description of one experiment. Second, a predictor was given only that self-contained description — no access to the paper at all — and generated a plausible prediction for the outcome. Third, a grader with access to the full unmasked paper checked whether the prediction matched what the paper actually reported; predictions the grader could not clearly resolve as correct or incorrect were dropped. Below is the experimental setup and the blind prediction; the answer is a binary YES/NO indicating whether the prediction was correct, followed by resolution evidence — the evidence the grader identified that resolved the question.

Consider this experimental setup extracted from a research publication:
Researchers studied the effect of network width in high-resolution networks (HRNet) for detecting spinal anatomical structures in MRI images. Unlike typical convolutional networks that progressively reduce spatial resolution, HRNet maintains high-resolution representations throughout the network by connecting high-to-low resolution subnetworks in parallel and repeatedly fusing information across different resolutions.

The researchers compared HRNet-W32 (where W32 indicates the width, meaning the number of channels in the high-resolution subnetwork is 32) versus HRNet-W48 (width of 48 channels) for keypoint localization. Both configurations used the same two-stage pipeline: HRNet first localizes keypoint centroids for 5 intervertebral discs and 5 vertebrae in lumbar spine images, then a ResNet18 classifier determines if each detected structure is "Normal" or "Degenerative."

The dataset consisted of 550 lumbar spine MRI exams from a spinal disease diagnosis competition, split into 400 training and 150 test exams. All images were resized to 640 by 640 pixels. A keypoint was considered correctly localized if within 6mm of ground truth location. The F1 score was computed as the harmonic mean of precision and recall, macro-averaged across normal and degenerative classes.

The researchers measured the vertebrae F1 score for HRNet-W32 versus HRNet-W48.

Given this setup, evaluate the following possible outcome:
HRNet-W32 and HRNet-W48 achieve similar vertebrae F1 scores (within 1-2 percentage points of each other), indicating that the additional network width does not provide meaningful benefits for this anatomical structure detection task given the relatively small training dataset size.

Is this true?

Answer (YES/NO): NO